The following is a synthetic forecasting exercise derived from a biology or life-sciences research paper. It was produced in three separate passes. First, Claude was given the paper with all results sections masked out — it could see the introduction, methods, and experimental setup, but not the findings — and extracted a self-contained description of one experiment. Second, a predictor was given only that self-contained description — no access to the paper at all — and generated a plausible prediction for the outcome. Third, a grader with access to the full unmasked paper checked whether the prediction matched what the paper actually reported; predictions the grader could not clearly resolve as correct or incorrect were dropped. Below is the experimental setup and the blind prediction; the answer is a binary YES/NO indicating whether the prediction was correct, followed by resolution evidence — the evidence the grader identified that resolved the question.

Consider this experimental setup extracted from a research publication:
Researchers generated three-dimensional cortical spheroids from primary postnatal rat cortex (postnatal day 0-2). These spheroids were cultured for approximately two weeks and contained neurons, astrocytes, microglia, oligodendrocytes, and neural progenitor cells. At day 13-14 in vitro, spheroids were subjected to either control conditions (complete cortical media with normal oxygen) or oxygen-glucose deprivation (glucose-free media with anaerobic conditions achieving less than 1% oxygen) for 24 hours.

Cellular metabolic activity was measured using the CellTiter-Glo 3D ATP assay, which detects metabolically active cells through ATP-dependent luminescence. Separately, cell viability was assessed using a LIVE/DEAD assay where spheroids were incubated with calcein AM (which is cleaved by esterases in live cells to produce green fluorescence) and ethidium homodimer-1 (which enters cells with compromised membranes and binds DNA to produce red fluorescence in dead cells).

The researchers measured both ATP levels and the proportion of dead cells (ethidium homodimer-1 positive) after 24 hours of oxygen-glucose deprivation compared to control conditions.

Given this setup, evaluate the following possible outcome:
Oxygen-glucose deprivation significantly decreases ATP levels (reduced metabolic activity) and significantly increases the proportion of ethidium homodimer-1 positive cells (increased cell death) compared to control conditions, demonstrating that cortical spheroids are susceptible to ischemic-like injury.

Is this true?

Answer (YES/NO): NO